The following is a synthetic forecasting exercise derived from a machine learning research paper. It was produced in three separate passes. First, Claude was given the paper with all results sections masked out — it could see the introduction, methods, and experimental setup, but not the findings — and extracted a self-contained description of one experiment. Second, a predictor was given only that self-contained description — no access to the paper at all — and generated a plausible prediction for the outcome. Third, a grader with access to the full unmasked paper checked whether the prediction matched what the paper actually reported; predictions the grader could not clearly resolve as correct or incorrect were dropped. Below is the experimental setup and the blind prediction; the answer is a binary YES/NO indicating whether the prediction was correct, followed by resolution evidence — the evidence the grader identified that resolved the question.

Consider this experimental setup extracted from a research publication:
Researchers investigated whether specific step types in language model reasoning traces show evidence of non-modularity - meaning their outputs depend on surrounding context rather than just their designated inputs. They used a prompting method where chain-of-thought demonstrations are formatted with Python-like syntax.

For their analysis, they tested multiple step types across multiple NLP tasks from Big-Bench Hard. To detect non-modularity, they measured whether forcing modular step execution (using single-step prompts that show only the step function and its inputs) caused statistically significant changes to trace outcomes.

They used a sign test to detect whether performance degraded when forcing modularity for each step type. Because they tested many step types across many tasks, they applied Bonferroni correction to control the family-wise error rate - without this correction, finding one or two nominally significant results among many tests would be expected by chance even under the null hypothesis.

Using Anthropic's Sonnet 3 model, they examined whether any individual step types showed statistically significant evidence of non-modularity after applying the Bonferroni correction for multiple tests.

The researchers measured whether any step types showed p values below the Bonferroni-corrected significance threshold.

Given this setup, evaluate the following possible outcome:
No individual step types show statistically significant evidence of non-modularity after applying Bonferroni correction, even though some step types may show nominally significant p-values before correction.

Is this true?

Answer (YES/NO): NO